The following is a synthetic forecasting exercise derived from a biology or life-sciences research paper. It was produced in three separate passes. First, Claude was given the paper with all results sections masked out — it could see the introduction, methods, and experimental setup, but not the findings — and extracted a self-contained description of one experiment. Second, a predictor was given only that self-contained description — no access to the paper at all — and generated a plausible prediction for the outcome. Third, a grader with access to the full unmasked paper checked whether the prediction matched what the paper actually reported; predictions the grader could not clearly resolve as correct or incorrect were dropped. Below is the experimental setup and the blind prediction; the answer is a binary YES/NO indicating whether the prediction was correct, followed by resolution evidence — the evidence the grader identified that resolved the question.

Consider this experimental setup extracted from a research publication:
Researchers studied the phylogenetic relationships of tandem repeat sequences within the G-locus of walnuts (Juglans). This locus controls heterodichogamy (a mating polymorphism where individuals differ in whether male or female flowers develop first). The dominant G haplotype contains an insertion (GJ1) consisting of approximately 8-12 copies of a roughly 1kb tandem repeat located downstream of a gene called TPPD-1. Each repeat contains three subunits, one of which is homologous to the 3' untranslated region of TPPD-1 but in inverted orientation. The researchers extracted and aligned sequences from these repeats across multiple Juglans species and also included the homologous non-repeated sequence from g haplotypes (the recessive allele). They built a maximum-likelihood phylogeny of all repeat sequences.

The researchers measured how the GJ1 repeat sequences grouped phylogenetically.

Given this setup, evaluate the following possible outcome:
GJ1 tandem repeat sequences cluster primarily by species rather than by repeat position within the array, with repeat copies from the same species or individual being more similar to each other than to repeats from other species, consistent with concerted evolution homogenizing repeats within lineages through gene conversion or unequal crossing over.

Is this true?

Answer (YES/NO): NO